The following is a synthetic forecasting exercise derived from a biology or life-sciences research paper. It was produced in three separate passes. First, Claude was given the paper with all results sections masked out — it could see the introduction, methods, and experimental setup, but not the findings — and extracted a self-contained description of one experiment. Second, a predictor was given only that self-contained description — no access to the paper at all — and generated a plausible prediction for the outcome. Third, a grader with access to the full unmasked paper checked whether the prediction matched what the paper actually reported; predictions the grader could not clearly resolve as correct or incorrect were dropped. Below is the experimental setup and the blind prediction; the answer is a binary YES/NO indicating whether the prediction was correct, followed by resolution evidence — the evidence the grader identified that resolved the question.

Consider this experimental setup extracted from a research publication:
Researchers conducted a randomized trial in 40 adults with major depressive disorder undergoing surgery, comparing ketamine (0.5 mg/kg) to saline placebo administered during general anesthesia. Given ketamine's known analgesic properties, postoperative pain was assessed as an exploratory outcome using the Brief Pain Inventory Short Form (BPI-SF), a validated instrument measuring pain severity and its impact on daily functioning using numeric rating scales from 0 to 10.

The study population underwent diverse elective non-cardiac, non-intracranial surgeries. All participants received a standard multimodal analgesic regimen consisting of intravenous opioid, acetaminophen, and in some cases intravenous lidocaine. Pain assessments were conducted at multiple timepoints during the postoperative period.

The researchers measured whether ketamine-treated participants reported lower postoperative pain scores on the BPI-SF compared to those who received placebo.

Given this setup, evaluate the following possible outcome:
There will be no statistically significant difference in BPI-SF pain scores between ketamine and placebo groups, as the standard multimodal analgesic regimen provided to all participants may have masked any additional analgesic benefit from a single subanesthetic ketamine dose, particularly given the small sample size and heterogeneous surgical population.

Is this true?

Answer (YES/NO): YES